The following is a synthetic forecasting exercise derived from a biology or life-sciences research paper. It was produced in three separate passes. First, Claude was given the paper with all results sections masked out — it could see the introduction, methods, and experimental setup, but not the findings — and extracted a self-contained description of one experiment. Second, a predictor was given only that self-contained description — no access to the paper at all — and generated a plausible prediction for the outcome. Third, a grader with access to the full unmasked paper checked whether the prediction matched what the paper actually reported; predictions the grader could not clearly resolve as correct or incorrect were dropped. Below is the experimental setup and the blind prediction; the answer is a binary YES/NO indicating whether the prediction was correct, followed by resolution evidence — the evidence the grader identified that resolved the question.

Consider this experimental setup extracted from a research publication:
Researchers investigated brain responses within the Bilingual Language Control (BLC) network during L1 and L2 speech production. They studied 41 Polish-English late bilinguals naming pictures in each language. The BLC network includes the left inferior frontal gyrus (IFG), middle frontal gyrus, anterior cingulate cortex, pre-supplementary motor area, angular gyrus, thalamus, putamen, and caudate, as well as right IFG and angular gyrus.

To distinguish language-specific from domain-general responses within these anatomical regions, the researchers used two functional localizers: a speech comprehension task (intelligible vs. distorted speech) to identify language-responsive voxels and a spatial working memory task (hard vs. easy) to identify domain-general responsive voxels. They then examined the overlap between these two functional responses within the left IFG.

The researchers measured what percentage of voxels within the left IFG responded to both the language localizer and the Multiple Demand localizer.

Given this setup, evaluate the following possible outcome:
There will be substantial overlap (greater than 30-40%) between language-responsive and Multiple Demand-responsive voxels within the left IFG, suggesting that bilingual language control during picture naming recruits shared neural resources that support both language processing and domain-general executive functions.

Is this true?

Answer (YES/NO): NO